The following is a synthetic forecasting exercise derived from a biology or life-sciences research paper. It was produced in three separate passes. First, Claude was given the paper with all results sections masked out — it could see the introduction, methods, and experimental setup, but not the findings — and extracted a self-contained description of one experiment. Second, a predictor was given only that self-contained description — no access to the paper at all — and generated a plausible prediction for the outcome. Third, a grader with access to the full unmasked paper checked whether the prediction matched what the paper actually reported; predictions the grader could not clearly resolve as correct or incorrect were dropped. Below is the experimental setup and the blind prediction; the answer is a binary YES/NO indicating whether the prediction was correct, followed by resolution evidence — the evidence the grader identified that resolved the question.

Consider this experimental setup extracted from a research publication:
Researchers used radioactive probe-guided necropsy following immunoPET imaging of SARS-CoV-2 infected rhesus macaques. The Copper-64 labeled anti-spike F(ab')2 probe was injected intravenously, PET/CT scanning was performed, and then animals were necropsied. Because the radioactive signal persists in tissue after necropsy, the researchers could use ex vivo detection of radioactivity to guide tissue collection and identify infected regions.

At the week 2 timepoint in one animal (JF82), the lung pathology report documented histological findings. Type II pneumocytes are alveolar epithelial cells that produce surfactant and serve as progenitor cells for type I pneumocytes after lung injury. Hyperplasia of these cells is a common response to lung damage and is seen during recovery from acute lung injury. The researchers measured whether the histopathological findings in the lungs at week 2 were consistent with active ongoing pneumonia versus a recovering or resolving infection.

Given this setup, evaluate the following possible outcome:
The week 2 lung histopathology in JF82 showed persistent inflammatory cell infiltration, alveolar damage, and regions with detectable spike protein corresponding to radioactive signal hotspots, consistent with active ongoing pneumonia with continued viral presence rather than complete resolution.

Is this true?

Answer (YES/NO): NO